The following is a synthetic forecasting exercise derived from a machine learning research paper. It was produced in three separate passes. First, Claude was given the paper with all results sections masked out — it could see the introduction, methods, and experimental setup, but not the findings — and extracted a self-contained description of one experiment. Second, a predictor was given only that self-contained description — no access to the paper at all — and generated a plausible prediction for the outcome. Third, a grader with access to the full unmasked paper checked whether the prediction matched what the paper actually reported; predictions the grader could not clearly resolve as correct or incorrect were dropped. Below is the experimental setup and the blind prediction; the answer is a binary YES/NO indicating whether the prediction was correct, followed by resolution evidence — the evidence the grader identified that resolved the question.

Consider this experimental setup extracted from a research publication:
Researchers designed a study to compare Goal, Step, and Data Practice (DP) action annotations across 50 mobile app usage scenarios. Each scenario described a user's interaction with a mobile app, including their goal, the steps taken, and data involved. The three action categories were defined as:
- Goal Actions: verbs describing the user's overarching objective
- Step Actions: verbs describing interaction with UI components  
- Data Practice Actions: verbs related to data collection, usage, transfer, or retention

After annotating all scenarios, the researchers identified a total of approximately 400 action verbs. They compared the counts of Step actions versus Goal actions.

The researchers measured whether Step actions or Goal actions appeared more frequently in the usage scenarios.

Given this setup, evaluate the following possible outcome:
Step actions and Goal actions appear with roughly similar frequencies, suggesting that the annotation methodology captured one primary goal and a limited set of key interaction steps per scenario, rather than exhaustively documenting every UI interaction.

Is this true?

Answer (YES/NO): NO